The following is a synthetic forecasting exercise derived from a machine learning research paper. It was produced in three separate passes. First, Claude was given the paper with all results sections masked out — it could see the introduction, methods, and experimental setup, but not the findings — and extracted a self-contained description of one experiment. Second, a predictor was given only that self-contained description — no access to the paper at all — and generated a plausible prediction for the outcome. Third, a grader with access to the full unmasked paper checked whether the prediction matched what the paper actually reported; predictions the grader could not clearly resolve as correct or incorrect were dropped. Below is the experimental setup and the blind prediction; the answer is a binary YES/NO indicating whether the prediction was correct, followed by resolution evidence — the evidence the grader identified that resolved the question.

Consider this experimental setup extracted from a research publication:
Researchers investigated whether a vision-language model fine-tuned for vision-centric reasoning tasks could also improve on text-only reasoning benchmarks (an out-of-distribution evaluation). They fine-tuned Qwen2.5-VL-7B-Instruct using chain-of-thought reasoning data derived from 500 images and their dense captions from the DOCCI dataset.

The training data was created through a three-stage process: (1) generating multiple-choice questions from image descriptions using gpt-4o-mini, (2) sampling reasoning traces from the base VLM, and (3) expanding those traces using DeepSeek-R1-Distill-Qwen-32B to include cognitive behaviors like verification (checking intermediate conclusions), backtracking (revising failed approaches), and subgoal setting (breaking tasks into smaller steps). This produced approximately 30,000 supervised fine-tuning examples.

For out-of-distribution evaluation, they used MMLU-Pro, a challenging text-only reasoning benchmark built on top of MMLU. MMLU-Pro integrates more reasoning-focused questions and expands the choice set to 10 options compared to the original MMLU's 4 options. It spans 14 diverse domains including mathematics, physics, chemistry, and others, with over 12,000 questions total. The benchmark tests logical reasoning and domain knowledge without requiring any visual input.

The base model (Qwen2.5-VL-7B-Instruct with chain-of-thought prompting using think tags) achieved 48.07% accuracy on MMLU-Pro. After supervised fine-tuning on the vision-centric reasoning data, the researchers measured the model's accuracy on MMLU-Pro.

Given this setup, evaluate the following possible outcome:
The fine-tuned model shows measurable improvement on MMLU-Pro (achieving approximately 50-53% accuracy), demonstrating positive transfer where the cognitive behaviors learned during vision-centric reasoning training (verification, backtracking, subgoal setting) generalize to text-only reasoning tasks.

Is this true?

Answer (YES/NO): YES